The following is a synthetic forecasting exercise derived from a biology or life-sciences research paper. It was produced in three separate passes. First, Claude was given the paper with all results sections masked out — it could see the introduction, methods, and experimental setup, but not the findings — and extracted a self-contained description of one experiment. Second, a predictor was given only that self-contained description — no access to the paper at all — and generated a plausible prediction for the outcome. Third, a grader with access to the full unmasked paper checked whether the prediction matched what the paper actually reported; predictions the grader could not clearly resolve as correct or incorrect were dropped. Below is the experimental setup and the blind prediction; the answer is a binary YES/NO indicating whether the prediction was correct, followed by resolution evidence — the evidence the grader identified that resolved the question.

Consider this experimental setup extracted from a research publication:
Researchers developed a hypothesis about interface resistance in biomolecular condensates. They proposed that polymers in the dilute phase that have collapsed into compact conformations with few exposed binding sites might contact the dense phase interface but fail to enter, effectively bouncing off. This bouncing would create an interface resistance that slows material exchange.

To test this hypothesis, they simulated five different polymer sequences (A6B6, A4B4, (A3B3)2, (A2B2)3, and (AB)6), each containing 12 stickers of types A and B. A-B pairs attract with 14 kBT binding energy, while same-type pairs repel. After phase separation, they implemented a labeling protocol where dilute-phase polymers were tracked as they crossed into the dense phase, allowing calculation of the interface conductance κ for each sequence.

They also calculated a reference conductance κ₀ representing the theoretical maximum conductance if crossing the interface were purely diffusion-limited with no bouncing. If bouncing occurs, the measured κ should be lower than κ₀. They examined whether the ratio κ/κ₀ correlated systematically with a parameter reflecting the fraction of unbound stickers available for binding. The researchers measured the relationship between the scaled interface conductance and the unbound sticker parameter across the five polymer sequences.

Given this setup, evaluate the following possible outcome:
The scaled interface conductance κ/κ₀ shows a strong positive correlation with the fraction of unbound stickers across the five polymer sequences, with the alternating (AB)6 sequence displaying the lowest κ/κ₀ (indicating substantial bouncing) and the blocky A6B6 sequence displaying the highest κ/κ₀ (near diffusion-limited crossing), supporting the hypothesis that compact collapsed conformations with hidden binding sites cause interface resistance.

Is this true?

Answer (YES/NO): NO